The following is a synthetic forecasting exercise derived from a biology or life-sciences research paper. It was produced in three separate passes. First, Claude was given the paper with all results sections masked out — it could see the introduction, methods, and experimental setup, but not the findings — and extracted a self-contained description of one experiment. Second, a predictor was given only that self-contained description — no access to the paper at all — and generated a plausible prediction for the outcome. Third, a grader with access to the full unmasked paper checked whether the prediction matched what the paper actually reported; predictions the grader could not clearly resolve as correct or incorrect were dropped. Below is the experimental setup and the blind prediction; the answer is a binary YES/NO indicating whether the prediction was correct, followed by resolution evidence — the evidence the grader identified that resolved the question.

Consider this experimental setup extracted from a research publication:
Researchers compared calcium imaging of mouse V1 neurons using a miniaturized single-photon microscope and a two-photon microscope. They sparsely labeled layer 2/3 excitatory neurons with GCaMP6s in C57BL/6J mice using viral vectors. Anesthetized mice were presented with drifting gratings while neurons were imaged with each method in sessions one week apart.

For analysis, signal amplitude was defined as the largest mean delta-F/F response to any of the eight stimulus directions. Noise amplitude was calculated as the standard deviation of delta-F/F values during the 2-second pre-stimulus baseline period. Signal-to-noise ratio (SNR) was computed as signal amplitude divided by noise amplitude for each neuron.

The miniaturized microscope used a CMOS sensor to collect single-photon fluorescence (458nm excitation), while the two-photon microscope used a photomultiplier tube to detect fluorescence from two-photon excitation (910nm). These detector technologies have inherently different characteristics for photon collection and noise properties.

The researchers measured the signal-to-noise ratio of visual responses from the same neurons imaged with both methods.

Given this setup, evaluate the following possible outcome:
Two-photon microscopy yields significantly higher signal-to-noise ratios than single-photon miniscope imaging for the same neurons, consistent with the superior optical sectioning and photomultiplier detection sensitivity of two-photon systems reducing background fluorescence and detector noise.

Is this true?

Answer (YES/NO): YES